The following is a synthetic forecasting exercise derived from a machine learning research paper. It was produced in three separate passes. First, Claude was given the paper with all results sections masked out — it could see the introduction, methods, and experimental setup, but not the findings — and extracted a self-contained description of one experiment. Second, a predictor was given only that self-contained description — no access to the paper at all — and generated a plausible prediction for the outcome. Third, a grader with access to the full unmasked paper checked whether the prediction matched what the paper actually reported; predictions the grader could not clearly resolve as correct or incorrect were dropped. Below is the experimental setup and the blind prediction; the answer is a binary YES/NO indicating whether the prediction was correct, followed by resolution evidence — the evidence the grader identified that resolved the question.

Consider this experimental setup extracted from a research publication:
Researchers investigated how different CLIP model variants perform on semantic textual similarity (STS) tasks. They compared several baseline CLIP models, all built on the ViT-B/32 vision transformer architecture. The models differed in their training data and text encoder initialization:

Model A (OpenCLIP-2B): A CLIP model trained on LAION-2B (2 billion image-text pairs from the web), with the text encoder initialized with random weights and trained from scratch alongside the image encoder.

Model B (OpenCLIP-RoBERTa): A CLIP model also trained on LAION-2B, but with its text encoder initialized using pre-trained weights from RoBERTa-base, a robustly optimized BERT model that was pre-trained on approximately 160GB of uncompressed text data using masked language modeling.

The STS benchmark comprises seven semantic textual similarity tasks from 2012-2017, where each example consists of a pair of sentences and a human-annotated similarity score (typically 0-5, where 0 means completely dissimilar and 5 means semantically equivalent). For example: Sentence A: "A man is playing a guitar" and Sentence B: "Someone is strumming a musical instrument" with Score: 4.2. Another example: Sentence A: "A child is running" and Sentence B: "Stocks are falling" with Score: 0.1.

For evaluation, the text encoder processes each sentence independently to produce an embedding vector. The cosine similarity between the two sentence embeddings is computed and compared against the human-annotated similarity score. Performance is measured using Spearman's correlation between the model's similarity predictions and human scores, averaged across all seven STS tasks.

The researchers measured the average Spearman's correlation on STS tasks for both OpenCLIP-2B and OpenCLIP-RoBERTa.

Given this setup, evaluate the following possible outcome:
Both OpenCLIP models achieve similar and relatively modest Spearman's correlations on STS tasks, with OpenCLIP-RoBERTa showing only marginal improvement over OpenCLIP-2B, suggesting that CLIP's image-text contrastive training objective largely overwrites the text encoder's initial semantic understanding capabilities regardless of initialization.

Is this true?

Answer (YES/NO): NO